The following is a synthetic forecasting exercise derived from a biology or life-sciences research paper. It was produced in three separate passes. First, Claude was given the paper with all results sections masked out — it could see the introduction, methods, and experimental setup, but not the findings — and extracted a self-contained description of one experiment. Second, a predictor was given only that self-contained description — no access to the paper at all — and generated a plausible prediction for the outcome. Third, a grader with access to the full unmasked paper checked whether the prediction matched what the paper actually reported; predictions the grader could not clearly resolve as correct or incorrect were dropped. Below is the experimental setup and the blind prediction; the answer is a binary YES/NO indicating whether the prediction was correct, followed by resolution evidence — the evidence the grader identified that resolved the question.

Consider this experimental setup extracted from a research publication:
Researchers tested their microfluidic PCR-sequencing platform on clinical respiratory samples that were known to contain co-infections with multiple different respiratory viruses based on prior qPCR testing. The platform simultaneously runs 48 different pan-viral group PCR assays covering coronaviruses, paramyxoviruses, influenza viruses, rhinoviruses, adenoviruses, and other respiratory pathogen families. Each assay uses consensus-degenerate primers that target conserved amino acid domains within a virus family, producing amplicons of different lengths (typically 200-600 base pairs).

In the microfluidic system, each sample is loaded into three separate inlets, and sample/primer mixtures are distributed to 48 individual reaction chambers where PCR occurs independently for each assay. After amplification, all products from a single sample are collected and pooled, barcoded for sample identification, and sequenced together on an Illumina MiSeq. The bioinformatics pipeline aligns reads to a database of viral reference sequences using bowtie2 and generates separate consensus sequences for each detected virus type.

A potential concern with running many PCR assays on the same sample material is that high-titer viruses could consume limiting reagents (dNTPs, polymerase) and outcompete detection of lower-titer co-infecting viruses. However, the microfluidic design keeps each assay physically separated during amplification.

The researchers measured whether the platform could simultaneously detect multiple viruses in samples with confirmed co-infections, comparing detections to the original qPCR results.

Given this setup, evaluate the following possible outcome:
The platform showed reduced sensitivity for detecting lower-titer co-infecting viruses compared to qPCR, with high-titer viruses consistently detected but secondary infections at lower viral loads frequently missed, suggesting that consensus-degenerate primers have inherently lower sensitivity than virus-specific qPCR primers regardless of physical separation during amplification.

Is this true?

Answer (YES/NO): NO